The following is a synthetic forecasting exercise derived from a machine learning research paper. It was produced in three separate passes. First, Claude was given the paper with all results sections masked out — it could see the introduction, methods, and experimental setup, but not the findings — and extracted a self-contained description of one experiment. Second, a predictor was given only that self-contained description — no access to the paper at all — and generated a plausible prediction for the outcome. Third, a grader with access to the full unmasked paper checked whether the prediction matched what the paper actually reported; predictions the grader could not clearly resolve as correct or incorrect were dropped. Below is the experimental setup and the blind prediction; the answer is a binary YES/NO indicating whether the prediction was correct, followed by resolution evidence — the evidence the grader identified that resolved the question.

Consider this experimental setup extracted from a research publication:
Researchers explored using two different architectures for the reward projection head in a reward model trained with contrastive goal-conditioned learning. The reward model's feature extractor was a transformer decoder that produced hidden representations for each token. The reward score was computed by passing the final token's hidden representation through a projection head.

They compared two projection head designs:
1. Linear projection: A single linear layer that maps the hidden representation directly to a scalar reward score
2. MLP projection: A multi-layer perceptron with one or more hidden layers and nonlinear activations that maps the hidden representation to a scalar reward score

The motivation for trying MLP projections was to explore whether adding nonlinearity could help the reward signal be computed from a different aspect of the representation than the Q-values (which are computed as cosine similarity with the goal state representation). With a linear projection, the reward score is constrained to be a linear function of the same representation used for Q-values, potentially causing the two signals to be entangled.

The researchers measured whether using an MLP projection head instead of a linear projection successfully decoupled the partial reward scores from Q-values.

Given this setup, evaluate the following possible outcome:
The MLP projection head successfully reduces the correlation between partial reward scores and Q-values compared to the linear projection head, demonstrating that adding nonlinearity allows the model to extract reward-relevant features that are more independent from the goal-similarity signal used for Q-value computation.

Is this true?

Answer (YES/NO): NO